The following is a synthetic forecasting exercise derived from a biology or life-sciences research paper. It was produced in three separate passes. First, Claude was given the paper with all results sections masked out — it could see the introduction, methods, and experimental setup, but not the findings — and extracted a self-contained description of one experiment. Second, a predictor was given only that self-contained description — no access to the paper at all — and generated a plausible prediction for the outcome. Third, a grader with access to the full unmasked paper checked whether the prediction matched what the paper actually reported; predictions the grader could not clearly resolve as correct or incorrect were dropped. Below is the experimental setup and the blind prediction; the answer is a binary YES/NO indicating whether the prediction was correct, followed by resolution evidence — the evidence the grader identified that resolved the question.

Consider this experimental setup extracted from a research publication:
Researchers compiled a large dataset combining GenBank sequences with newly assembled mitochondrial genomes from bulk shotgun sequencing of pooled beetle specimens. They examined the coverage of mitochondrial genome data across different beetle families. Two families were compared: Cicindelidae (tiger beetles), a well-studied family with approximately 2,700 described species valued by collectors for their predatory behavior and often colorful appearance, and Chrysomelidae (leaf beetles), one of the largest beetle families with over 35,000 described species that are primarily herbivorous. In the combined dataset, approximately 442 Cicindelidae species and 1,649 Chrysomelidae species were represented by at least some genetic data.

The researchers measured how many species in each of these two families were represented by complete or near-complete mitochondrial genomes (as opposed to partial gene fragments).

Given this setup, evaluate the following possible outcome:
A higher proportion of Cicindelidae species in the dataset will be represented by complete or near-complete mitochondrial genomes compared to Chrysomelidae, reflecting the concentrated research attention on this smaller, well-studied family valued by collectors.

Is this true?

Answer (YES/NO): NO